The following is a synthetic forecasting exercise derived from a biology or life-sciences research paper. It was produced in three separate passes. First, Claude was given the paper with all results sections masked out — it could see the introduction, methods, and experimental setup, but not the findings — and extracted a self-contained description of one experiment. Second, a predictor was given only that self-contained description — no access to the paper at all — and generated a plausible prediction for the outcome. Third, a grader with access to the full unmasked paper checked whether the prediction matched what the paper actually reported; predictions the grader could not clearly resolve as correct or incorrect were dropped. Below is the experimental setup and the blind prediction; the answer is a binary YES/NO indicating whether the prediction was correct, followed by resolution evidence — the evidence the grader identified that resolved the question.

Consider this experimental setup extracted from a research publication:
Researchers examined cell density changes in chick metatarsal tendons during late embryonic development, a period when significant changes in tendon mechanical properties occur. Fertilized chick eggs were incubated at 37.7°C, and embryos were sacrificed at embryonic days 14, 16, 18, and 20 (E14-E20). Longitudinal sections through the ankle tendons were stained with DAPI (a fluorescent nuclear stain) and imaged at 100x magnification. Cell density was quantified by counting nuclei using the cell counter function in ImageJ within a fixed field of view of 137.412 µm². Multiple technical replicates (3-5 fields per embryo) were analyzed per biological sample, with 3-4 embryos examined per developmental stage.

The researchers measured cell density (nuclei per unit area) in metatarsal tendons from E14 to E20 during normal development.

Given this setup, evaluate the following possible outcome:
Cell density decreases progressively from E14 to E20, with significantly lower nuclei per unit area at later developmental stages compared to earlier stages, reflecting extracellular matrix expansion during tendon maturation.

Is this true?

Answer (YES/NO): YES